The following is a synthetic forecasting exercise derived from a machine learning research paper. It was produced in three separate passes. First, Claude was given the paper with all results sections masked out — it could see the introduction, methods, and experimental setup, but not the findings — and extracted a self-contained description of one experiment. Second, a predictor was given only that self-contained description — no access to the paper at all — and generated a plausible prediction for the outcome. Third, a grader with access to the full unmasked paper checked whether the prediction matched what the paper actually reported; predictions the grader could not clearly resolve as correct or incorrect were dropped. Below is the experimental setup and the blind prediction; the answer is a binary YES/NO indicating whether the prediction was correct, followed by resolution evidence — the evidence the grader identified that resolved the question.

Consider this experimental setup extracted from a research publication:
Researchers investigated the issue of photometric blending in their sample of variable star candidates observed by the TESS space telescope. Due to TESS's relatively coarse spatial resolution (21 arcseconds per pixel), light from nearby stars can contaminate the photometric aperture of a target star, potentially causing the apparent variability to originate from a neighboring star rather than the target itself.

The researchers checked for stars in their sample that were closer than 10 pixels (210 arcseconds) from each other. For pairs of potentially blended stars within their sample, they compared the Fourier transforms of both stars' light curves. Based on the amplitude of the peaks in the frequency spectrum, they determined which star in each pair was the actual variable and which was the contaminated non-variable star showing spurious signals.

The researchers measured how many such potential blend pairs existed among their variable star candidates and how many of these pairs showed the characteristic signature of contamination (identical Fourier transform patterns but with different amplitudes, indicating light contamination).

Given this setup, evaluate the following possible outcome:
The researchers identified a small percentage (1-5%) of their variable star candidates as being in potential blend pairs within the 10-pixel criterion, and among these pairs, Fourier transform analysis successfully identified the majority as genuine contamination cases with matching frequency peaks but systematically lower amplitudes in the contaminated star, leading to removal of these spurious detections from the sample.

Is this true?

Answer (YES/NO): NO